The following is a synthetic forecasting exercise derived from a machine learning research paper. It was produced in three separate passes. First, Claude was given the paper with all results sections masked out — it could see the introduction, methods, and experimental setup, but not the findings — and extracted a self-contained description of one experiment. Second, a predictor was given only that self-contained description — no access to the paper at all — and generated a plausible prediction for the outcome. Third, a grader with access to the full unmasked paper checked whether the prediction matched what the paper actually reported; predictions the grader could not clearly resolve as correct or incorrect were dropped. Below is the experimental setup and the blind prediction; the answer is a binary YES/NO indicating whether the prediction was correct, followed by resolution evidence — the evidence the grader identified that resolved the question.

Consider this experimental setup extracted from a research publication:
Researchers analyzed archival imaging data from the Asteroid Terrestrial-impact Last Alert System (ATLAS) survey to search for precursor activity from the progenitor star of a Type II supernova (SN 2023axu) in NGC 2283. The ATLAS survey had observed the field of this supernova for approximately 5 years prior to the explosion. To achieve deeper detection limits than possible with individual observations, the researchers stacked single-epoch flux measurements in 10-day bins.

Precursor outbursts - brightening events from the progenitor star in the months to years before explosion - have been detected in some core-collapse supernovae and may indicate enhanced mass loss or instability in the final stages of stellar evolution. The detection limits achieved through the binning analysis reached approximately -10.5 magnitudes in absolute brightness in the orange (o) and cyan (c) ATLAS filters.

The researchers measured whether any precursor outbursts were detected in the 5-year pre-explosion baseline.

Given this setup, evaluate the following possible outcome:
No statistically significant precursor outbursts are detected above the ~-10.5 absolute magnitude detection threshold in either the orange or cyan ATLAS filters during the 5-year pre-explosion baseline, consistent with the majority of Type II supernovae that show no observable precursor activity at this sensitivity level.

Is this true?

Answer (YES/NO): YES